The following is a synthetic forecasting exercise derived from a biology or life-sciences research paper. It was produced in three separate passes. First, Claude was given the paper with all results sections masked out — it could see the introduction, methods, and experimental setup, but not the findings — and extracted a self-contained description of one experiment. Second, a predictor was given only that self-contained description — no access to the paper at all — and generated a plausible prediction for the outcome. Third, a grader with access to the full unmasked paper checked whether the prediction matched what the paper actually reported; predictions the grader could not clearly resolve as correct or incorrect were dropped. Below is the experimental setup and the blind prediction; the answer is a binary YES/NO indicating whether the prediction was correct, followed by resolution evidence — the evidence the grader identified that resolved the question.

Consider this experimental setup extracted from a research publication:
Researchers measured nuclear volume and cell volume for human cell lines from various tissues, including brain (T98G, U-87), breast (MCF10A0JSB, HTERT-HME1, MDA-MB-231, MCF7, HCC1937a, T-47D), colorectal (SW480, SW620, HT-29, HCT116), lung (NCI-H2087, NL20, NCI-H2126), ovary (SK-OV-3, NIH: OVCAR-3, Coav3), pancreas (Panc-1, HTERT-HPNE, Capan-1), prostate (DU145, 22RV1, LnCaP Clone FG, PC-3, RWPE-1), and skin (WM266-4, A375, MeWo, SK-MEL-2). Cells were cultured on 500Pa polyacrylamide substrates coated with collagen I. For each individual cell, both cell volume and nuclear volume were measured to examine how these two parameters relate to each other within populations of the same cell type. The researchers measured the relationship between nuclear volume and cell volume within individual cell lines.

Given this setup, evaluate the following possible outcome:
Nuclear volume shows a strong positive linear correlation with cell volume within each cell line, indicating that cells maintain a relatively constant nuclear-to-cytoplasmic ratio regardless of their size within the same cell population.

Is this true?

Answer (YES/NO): YES